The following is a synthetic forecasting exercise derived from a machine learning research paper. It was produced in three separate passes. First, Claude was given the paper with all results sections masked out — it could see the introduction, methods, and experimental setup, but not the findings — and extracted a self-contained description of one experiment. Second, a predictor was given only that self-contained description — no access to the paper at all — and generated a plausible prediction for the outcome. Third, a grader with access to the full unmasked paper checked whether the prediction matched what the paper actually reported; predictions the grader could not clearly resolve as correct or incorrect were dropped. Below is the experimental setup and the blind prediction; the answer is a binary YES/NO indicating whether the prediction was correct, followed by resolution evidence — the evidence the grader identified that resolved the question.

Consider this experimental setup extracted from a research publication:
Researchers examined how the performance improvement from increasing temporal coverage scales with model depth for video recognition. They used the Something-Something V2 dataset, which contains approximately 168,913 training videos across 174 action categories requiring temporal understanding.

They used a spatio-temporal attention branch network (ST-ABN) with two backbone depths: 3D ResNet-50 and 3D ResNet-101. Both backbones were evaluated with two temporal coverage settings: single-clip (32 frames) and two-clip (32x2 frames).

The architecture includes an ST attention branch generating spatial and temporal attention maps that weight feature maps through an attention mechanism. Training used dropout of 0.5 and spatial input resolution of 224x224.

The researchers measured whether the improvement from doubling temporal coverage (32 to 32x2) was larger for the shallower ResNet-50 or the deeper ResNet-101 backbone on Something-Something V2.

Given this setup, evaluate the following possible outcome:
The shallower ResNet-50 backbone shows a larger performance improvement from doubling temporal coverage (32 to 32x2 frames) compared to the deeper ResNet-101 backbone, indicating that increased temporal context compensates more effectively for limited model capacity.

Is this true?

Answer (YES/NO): NO